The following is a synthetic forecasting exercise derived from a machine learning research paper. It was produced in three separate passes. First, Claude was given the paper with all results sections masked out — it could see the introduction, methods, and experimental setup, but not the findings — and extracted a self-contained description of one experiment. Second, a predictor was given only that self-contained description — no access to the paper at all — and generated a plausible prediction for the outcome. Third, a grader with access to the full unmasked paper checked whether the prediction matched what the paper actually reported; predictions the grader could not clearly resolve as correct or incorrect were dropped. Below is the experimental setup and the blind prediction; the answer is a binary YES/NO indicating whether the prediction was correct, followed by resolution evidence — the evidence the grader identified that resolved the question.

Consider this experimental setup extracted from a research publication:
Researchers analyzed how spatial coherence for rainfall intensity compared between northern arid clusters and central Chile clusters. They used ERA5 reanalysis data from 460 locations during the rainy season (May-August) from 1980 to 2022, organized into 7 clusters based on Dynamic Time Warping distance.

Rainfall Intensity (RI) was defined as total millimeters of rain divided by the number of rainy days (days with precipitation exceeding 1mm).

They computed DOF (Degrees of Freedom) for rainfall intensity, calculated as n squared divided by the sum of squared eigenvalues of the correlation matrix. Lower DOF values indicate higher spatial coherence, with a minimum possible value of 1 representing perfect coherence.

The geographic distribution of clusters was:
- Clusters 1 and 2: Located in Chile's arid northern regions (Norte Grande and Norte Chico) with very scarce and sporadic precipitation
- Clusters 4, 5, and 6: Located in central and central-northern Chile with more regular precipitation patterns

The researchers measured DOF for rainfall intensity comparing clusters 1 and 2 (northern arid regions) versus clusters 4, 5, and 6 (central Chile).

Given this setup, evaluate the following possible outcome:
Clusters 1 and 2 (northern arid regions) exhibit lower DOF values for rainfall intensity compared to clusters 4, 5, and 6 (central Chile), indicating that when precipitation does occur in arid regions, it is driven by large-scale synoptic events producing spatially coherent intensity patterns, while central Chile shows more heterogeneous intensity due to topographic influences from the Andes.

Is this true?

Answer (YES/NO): NO